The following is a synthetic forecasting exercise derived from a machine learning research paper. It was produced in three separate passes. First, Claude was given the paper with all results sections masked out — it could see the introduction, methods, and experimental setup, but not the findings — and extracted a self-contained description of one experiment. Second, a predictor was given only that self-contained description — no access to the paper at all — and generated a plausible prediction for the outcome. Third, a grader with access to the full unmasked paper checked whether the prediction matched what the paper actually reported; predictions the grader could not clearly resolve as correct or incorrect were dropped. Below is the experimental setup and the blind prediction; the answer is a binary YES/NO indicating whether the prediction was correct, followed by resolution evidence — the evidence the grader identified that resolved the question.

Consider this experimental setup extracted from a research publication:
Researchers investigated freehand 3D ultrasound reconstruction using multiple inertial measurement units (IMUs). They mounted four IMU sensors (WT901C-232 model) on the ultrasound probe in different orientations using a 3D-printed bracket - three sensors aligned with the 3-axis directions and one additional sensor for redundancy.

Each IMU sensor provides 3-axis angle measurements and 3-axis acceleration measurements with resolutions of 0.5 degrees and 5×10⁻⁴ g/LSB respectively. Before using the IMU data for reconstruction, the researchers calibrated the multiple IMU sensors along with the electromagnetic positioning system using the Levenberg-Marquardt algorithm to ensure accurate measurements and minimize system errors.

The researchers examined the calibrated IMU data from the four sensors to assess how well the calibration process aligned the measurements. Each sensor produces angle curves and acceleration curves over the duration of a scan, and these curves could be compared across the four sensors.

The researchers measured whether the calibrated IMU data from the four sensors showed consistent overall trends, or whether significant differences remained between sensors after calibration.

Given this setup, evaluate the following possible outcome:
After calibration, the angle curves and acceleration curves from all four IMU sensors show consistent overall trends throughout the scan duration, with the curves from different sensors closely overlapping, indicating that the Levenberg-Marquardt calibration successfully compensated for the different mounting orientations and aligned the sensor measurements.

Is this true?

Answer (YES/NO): NO